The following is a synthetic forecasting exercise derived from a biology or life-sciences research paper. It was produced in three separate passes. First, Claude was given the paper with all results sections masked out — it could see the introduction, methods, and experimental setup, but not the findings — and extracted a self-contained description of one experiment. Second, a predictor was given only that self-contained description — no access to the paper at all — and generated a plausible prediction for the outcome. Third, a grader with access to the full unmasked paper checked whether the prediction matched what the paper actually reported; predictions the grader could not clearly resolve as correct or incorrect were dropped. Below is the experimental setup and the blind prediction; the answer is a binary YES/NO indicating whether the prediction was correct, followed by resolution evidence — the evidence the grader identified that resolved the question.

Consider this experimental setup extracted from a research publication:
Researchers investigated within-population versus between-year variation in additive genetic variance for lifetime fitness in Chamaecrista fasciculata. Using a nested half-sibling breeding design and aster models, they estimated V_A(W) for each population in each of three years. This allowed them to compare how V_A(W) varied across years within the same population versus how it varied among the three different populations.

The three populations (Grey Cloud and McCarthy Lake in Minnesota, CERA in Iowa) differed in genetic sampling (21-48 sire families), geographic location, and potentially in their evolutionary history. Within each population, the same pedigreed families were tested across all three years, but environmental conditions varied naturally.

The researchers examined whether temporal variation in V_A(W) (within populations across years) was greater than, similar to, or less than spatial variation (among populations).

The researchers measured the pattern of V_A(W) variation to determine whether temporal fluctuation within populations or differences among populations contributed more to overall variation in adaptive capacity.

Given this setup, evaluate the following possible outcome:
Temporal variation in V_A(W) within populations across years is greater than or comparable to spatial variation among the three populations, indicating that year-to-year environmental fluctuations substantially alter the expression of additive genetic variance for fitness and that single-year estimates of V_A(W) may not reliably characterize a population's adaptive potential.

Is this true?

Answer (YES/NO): YES